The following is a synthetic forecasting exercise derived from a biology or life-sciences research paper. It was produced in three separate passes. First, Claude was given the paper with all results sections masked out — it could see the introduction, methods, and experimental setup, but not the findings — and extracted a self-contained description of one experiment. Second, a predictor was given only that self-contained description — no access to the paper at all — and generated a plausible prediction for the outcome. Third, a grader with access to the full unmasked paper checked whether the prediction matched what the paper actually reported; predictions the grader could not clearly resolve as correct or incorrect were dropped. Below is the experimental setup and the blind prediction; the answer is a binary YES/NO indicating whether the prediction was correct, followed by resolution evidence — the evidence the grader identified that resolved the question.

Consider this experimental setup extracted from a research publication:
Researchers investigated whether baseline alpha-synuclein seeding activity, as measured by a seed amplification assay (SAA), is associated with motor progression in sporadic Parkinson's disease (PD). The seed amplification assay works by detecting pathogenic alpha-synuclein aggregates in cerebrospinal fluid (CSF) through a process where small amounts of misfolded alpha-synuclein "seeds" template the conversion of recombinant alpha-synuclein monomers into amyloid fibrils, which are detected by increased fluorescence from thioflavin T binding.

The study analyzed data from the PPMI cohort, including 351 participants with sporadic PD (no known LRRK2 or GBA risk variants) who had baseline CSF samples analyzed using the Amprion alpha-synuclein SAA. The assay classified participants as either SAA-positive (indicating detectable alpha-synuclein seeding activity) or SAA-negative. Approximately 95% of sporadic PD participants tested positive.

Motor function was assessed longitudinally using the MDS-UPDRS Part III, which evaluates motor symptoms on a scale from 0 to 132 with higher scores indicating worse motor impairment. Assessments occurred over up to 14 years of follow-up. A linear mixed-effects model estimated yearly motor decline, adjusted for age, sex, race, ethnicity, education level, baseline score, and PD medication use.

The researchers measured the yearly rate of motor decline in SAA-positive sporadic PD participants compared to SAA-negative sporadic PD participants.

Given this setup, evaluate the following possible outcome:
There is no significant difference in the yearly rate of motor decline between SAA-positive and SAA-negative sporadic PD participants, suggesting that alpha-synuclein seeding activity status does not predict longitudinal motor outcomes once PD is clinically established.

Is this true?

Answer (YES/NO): YES